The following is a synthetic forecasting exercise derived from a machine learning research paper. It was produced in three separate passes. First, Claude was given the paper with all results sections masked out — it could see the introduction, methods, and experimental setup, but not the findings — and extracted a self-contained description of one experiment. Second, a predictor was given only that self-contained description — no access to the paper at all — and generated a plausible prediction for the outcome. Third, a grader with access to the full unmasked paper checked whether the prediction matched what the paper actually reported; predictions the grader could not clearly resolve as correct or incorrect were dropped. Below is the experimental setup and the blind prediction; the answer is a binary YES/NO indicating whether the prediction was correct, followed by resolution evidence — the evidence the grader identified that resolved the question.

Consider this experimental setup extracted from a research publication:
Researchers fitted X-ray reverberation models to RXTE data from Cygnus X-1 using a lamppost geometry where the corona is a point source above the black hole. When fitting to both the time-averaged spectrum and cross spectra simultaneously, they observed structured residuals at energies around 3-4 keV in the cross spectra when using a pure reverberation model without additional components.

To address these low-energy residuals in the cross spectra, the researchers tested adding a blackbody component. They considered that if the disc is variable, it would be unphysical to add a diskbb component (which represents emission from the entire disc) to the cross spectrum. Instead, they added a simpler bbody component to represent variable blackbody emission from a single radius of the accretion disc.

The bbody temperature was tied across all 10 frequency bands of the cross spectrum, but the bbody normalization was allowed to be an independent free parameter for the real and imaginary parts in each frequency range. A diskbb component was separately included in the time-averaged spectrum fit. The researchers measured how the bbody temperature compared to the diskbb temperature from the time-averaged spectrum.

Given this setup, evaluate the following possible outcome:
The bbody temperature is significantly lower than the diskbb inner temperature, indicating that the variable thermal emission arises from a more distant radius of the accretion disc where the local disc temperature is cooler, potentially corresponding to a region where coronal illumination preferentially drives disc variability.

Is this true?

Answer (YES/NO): NO